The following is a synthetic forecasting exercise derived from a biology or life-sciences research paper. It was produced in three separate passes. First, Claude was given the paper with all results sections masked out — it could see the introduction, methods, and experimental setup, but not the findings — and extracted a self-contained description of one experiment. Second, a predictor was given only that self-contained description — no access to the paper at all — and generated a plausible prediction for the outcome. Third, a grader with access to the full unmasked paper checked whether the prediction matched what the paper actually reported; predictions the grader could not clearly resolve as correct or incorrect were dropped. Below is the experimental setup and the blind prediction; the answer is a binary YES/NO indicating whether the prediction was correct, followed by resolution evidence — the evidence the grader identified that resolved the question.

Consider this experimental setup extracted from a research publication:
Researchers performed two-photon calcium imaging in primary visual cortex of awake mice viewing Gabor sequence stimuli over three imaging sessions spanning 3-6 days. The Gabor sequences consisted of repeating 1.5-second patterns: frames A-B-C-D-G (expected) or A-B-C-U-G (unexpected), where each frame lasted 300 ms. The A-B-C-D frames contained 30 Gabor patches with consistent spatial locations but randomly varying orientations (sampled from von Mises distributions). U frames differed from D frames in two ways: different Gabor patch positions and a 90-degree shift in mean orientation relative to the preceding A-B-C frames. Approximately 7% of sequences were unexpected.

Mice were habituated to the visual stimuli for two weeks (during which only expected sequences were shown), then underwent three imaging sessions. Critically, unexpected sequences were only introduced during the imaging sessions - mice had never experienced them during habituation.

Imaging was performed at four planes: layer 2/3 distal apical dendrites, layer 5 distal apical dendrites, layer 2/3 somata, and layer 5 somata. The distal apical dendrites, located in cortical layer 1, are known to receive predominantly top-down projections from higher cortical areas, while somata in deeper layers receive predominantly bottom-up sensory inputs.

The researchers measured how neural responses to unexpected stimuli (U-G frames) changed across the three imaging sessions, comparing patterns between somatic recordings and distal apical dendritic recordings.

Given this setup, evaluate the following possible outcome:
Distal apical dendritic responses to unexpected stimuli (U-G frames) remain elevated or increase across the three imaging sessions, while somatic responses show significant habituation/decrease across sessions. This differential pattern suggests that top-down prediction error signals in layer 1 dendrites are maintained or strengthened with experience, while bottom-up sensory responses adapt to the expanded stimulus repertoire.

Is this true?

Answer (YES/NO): YES